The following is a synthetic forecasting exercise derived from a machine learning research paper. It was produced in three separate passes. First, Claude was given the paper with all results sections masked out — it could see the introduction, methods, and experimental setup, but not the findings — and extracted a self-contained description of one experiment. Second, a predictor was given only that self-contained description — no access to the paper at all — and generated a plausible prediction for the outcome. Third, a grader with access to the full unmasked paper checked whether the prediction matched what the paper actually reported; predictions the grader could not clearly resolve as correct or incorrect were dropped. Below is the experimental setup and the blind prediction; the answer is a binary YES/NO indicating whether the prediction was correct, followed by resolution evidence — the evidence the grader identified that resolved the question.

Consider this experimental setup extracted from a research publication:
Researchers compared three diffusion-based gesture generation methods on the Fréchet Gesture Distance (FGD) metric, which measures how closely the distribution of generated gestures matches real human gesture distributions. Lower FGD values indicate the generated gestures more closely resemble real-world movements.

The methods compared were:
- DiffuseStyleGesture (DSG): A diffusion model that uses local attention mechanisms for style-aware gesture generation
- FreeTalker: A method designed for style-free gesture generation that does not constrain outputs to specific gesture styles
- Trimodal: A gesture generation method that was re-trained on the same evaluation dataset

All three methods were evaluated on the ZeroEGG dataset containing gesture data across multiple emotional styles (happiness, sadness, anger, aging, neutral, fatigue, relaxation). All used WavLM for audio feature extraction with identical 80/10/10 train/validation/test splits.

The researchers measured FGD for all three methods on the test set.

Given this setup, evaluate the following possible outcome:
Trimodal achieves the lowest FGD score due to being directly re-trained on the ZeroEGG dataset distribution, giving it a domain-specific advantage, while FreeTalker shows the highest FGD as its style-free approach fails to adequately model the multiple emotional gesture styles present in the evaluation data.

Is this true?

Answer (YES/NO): NO